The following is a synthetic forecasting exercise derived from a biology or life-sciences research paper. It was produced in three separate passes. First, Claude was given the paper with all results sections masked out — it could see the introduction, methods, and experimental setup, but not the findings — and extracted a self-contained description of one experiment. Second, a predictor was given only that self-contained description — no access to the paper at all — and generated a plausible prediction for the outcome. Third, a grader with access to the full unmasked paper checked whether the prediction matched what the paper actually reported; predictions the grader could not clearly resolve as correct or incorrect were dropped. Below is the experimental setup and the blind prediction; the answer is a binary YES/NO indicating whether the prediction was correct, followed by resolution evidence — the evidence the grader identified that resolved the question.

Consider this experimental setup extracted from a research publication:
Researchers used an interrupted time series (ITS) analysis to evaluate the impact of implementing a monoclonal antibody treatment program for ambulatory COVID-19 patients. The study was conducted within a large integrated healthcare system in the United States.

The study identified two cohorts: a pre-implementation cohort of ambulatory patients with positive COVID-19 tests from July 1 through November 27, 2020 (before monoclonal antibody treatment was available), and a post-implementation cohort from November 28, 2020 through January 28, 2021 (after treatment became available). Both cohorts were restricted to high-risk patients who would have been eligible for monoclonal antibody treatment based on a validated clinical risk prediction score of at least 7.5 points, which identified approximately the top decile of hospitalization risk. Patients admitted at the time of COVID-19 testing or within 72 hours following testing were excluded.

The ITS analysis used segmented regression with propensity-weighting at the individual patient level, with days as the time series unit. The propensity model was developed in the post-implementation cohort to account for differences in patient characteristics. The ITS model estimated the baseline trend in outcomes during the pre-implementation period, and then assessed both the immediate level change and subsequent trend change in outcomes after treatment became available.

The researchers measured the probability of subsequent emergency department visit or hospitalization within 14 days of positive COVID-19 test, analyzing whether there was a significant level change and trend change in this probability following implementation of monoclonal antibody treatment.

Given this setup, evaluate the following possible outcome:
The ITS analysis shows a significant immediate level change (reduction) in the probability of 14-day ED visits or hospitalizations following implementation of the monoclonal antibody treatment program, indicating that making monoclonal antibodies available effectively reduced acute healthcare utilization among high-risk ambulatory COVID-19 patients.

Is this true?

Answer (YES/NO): NO